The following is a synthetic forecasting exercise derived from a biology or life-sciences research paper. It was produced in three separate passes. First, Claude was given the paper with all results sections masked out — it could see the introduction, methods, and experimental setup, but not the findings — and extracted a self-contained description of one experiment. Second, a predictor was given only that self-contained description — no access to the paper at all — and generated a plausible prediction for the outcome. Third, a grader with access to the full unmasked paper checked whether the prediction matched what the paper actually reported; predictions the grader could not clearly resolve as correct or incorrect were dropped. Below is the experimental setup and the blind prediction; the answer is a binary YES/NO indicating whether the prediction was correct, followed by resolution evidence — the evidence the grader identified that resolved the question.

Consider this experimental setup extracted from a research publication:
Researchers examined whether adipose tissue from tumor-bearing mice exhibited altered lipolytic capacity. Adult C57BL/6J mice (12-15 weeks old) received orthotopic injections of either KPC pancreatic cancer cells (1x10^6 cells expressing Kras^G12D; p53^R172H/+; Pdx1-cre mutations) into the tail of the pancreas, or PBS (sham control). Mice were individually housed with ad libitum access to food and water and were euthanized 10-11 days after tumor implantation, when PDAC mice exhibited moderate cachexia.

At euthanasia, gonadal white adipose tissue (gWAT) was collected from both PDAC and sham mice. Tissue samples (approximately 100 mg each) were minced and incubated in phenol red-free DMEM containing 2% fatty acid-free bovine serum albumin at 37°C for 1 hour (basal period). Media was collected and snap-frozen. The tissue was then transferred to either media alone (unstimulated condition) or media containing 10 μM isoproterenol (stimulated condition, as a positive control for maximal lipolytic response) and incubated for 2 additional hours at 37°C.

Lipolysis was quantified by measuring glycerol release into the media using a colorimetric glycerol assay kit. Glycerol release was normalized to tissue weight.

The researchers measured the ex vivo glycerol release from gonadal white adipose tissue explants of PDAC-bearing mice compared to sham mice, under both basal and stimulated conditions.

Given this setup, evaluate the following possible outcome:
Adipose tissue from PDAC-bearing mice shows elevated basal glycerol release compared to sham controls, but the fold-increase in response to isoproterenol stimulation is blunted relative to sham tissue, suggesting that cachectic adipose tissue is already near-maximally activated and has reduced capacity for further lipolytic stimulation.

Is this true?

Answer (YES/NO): NO